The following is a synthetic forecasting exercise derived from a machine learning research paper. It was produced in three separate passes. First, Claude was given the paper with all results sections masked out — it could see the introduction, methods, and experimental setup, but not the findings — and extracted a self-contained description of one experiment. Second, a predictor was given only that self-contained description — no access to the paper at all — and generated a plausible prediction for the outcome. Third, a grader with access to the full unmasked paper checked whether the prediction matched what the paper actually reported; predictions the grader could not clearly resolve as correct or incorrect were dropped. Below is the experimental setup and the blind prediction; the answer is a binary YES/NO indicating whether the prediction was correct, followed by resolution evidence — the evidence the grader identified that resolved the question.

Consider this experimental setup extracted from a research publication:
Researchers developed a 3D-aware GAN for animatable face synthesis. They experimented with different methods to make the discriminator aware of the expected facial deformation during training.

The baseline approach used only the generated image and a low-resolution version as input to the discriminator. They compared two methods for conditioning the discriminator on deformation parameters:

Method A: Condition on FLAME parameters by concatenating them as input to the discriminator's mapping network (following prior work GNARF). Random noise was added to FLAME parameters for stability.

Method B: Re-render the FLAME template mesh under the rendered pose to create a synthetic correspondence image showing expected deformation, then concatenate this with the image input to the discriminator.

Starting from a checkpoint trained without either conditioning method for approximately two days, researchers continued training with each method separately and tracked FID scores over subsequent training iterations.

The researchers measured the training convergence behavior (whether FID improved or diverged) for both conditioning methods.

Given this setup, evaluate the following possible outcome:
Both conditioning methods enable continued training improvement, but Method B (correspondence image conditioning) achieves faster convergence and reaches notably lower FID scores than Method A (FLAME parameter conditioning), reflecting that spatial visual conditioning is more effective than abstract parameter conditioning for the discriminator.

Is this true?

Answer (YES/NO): NO